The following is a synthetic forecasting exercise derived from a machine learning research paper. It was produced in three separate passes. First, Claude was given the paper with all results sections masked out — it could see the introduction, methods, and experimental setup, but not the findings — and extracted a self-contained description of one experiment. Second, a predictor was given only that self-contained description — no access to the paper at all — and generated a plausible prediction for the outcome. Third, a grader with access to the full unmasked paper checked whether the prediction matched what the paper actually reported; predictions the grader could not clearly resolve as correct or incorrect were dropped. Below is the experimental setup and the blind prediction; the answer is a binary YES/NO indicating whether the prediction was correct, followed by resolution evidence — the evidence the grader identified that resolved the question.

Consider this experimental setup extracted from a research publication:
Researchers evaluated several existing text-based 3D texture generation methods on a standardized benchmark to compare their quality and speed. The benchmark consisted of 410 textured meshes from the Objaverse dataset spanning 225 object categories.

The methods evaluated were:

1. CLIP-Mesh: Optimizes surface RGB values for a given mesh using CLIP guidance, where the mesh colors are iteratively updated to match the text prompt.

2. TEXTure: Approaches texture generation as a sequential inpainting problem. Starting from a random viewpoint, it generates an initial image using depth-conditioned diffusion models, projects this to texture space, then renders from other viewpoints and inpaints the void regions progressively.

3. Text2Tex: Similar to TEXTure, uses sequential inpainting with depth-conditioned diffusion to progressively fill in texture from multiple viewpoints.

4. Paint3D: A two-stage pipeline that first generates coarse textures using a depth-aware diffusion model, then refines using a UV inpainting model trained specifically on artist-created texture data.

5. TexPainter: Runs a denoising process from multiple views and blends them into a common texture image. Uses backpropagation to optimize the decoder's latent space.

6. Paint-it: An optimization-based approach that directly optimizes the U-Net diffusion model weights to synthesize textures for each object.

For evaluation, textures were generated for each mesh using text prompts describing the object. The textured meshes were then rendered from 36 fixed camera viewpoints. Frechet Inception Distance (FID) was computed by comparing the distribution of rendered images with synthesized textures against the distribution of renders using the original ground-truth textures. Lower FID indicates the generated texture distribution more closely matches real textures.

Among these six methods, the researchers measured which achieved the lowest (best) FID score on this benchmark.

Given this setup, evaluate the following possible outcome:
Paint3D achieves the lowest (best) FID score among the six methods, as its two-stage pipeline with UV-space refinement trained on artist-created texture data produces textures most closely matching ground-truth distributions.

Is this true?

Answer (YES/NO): NO